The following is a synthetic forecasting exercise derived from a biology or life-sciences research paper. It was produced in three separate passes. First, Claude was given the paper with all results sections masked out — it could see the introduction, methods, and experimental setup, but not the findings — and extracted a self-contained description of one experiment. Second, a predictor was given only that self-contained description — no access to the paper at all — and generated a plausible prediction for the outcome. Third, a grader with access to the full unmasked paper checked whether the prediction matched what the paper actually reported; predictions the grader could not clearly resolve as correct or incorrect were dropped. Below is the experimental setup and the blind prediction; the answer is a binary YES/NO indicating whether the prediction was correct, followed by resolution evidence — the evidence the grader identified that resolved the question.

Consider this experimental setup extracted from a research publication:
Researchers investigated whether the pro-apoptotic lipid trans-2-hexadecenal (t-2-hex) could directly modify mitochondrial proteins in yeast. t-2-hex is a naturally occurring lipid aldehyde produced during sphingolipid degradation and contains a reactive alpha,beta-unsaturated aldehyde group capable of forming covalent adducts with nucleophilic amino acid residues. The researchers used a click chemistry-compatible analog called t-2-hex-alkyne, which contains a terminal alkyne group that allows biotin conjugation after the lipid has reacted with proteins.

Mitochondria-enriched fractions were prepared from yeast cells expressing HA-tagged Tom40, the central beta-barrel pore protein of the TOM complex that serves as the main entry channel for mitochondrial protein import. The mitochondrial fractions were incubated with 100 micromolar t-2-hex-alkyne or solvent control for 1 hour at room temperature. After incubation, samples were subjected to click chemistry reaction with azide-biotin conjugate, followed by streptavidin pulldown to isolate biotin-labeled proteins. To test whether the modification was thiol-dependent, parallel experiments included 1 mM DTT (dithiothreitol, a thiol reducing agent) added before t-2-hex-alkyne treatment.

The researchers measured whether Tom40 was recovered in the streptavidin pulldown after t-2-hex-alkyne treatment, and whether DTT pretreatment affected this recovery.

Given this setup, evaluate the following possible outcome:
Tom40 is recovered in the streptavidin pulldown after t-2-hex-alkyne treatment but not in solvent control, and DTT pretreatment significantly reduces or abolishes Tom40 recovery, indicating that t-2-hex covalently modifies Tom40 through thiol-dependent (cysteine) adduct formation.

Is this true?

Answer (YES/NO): YES